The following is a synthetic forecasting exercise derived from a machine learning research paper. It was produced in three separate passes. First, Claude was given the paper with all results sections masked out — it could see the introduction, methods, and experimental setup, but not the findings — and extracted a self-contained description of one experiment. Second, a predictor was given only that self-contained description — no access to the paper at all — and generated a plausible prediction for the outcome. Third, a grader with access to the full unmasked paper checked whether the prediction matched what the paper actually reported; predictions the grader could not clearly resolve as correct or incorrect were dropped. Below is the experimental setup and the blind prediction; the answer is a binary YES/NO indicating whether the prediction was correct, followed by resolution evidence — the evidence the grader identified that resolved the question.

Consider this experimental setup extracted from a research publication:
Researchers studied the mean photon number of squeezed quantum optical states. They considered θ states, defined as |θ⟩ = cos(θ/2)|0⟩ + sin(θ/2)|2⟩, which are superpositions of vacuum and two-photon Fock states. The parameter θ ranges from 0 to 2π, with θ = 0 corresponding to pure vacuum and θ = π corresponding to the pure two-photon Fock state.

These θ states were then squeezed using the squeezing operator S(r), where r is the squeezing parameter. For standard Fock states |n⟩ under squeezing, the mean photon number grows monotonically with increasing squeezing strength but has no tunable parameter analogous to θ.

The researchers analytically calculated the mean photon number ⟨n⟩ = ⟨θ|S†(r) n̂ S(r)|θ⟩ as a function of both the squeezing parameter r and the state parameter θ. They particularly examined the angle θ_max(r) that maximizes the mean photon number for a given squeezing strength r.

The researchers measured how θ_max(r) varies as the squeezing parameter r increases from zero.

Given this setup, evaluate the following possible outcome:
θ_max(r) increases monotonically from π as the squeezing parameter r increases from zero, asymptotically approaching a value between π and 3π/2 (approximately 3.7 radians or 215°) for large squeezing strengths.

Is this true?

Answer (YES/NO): NO